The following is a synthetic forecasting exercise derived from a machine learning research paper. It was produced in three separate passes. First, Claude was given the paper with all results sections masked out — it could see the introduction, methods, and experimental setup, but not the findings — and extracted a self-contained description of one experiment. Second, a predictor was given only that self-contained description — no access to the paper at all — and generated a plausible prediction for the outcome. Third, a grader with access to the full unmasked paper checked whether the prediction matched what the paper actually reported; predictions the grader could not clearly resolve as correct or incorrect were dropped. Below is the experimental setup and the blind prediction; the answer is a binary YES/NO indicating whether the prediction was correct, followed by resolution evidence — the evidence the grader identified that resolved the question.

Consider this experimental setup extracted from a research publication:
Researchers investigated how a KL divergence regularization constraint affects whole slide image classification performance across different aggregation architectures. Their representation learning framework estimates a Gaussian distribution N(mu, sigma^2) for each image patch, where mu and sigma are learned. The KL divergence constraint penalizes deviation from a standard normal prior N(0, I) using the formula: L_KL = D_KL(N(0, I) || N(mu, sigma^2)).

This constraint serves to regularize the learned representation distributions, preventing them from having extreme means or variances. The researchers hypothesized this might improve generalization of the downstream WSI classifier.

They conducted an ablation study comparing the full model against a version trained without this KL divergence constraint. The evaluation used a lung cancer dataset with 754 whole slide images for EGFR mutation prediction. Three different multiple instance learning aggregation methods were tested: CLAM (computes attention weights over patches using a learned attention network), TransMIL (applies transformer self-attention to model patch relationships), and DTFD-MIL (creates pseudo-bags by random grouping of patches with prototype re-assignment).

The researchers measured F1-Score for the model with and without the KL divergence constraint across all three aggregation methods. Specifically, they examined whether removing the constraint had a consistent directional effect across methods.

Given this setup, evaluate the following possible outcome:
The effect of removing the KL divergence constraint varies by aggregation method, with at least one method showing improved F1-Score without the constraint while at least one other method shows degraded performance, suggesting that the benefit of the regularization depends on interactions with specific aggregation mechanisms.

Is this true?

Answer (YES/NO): NO